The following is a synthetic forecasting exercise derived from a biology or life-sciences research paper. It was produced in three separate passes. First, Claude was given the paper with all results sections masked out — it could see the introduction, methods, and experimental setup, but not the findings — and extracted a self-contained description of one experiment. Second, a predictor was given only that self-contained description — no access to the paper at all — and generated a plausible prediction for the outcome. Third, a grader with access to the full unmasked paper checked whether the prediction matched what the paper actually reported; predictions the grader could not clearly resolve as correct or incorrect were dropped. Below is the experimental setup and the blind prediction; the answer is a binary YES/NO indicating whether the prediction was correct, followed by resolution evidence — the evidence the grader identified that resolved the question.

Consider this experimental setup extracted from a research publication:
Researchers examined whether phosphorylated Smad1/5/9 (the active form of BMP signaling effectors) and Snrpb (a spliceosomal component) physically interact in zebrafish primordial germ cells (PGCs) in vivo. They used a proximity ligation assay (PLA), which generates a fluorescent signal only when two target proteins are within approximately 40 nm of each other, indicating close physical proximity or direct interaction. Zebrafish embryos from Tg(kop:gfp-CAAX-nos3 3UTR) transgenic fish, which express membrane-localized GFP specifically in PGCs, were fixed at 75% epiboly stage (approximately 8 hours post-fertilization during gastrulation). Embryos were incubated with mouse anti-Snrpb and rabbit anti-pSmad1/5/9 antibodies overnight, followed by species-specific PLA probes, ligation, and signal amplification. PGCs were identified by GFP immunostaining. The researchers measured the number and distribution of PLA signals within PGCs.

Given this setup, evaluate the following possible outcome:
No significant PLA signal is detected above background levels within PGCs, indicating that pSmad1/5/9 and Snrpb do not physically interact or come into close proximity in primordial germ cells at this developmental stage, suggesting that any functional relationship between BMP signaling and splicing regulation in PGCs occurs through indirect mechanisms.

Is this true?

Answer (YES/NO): NO